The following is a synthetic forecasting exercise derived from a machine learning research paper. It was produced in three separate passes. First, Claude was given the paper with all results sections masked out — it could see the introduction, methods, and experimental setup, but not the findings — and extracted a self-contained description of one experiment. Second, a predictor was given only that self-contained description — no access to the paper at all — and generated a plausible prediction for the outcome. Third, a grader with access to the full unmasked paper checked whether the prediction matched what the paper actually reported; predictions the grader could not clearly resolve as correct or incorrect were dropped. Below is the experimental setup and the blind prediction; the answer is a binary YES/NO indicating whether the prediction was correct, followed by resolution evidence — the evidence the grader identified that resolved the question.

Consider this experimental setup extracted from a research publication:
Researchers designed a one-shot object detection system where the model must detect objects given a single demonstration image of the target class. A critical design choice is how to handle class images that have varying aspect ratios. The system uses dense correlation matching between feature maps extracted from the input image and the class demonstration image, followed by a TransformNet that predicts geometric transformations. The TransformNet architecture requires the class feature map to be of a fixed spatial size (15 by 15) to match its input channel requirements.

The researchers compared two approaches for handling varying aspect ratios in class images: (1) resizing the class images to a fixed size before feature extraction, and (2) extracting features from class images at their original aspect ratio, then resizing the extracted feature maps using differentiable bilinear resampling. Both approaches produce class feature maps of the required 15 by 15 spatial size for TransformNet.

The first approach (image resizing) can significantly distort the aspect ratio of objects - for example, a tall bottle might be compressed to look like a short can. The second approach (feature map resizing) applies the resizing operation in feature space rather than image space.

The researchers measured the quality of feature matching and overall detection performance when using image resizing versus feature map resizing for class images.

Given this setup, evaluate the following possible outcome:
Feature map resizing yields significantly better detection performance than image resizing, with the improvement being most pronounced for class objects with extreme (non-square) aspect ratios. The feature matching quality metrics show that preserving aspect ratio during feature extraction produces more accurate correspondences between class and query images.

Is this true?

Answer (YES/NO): NO